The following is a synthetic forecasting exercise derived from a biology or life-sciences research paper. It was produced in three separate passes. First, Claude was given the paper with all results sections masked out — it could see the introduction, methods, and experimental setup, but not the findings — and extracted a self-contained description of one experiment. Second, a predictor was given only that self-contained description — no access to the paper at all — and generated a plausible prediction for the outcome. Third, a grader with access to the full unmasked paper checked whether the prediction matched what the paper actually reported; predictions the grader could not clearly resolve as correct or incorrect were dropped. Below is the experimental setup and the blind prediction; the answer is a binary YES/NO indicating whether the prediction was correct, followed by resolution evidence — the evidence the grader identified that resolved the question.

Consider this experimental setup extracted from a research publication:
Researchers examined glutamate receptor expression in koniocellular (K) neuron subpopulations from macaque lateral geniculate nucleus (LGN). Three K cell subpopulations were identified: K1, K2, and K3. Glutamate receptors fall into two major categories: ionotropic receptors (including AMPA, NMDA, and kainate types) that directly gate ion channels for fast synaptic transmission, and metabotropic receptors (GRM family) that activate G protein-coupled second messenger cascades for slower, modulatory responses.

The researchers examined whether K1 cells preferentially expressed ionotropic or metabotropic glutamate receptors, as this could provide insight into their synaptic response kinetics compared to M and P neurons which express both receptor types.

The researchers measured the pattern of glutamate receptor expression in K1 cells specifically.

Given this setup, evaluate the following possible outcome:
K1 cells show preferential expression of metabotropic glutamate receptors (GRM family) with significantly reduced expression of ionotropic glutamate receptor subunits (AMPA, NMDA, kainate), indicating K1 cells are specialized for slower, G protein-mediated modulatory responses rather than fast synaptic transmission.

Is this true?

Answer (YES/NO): YES